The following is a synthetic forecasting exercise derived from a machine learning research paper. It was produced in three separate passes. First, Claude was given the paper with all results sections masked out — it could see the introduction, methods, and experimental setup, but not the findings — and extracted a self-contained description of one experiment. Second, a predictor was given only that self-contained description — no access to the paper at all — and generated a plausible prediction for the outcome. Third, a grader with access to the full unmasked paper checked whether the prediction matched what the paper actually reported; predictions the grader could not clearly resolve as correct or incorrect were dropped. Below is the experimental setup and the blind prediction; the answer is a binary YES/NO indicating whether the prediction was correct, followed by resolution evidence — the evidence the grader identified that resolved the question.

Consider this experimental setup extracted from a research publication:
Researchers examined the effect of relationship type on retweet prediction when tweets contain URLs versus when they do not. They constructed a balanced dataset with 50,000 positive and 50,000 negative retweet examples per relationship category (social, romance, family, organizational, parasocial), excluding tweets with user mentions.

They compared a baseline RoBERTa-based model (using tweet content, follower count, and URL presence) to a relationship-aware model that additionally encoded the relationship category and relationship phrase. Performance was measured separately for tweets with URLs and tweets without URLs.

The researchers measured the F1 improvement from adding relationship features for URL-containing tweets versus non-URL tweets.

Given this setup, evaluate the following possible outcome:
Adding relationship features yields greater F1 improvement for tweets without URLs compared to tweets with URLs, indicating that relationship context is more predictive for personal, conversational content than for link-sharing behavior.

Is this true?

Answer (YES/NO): NO